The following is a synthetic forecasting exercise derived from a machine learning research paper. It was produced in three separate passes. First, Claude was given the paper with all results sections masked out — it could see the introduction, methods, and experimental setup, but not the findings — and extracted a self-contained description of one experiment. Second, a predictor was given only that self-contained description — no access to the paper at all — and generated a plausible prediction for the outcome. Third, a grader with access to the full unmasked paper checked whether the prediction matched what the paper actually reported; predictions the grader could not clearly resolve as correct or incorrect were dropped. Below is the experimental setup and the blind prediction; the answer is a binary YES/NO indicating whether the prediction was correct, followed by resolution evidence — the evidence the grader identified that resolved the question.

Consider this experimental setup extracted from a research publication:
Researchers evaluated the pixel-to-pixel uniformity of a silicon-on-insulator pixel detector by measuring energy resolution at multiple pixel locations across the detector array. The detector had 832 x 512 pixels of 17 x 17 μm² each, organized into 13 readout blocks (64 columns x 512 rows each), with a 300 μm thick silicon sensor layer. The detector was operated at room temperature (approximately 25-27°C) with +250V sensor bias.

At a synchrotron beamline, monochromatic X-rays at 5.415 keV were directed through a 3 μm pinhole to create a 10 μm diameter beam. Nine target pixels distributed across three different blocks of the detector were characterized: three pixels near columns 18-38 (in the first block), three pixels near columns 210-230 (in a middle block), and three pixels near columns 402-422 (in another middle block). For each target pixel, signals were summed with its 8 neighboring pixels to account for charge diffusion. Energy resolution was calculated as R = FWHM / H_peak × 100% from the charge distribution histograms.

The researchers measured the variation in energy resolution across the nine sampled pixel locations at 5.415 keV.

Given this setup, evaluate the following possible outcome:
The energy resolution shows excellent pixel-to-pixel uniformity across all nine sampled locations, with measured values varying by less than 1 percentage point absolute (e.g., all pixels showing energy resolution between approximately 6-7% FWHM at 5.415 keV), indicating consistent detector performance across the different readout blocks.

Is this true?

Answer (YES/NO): NO